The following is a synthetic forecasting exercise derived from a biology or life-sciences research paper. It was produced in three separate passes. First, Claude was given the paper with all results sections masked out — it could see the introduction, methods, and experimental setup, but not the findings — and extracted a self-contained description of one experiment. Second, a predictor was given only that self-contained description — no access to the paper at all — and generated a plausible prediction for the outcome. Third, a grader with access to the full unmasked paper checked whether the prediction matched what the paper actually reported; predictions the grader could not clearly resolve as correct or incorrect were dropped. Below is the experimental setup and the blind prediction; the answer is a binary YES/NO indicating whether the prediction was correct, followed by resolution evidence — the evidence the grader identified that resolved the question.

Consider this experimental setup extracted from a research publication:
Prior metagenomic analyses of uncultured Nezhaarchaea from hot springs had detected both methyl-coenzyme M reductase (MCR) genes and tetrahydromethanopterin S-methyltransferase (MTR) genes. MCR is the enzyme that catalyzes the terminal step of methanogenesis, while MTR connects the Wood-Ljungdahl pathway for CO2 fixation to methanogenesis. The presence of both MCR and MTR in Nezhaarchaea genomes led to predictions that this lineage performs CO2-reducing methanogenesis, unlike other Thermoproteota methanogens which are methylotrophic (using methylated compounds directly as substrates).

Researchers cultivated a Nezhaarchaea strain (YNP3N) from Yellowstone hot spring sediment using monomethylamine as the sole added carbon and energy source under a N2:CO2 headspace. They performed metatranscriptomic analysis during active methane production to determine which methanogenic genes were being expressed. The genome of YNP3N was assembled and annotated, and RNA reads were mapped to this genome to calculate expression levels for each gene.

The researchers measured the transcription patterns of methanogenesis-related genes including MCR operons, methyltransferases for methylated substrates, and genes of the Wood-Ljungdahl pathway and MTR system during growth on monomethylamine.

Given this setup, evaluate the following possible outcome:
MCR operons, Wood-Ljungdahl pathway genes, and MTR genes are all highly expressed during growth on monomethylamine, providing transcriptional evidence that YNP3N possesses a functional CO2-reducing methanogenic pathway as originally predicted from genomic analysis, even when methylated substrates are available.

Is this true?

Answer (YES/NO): NO